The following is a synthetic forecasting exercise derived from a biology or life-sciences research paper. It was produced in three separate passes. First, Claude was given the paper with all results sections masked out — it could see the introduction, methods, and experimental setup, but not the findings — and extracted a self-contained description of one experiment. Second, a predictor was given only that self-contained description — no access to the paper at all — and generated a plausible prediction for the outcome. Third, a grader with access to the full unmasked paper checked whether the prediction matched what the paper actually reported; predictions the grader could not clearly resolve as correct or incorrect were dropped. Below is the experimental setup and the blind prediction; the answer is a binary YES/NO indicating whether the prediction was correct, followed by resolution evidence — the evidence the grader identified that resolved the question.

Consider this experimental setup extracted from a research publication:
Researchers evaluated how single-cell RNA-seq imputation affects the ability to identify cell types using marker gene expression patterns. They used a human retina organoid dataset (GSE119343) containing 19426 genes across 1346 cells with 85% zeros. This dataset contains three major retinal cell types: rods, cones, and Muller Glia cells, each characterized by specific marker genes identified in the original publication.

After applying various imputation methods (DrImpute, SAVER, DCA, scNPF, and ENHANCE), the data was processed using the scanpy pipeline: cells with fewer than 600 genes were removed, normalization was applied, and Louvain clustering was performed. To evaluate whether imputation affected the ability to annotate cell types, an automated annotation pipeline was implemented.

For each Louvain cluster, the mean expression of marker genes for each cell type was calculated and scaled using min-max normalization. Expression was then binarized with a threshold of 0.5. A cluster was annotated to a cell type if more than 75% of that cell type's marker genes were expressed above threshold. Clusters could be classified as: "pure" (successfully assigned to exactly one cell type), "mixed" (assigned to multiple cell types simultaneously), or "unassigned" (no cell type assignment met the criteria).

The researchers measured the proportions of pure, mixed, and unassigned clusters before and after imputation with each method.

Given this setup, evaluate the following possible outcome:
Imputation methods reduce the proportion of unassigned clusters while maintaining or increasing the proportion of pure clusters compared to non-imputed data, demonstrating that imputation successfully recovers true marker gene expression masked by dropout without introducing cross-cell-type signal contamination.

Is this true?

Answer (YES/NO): NO